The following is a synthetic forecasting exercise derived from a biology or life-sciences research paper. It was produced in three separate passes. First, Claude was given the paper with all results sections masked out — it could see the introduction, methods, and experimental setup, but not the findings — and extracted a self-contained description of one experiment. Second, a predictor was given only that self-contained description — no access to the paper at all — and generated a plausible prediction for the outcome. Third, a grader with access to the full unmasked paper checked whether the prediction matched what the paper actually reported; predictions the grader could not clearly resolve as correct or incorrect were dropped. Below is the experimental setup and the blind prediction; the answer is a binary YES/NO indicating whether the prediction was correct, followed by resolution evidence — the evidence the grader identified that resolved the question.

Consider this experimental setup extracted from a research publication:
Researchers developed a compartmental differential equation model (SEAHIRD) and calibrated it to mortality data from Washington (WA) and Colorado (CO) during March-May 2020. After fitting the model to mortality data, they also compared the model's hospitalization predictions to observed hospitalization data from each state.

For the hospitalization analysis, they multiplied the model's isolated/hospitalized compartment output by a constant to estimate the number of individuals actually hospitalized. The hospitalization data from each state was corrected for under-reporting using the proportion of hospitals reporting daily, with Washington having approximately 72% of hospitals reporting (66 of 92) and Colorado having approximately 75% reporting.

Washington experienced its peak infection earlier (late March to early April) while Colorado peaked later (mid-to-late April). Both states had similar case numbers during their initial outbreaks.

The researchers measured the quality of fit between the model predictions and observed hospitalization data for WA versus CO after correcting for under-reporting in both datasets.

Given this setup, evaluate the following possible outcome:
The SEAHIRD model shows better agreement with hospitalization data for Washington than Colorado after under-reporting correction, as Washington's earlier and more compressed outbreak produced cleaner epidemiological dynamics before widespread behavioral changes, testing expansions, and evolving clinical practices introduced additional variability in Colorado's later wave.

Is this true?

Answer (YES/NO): YES